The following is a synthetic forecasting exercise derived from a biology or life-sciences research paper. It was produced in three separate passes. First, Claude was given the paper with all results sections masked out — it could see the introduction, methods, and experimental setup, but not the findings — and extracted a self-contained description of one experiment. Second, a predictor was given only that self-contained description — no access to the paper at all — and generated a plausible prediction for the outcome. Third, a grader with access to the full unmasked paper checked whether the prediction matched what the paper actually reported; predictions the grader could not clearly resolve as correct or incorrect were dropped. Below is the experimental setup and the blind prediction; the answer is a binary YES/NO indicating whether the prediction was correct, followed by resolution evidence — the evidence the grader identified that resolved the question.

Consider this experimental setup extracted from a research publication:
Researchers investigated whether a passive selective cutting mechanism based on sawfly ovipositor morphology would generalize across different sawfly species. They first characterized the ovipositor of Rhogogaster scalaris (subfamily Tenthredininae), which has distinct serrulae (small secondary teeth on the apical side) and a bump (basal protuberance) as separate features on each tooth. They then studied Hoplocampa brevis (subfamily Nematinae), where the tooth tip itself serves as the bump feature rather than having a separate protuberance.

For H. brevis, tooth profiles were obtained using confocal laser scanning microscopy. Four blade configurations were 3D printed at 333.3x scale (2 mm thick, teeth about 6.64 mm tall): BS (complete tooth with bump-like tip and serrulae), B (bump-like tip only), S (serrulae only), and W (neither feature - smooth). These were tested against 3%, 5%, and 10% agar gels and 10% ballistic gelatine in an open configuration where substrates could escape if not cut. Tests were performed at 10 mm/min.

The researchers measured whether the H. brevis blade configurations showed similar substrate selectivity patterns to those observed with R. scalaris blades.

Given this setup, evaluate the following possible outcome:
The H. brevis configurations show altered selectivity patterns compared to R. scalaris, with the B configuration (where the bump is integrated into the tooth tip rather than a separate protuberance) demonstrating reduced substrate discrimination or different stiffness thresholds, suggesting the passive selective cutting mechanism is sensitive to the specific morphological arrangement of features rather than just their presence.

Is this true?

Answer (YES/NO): NO